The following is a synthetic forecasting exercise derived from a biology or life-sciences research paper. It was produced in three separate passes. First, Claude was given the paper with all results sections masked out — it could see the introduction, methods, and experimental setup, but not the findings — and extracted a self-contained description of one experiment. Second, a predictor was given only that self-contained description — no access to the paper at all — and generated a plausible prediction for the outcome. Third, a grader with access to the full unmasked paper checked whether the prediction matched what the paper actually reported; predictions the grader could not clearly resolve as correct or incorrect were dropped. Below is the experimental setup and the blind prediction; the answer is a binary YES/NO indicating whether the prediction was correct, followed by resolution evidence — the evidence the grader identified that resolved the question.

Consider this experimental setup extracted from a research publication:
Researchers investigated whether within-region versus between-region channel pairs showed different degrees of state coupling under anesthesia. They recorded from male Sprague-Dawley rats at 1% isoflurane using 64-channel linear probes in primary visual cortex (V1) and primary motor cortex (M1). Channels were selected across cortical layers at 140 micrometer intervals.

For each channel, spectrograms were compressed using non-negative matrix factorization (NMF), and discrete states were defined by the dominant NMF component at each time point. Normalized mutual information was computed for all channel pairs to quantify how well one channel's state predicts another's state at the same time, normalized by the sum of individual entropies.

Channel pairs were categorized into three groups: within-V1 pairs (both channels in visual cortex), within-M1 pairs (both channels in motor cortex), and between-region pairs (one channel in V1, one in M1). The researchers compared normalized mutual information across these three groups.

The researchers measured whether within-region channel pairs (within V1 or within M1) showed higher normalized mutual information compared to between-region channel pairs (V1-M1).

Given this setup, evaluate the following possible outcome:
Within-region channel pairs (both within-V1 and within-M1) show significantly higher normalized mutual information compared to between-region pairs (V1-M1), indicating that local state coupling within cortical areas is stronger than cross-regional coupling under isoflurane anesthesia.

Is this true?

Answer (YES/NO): YES